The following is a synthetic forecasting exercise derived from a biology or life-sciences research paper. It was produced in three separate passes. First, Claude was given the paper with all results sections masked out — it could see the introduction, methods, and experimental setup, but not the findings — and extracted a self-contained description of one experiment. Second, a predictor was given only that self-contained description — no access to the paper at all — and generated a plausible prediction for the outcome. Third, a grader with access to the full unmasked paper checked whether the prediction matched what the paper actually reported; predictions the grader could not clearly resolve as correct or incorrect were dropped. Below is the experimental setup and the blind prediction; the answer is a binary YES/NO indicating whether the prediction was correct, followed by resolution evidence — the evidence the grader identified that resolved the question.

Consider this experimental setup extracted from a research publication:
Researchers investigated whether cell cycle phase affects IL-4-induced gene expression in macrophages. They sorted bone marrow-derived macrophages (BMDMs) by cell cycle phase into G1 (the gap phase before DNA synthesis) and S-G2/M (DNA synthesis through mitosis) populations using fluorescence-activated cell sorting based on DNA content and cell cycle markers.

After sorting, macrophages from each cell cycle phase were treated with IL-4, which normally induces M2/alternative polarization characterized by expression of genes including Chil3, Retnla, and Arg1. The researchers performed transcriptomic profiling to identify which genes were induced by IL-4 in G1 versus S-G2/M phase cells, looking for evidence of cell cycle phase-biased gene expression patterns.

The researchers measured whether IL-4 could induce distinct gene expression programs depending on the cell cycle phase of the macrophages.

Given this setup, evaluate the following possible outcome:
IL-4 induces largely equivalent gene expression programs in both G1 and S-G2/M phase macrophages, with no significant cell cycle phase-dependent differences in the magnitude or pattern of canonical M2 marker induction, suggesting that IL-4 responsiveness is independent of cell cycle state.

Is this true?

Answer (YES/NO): NO